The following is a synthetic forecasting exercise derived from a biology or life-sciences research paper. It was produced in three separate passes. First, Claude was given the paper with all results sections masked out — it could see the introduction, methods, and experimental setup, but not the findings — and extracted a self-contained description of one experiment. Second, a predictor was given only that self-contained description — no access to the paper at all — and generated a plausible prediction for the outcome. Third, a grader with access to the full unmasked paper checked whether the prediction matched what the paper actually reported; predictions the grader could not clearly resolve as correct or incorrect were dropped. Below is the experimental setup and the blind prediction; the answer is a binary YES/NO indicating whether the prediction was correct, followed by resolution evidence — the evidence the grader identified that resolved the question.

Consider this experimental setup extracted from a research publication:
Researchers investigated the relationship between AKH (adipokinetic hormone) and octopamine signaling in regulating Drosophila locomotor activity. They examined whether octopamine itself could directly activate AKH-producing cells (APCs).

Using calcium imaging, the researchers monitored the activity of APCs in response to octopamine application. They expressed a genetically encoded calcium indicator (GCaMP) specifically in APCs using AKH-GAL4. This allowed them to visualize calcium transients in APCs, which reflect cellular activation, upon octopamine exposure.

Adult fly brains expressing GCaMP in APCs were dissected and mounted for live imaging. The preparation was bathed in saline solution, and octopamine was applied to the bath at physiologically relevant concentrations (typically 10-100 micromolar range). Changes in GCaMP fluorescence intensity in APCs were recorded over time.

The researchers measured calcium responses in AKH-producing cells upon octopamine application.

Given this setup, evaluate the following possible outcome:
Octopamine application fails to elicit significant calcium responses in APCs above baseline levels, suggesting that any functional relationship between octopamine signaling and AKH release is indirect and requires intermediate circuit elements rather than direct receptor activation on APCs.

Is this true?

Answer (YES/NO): NO